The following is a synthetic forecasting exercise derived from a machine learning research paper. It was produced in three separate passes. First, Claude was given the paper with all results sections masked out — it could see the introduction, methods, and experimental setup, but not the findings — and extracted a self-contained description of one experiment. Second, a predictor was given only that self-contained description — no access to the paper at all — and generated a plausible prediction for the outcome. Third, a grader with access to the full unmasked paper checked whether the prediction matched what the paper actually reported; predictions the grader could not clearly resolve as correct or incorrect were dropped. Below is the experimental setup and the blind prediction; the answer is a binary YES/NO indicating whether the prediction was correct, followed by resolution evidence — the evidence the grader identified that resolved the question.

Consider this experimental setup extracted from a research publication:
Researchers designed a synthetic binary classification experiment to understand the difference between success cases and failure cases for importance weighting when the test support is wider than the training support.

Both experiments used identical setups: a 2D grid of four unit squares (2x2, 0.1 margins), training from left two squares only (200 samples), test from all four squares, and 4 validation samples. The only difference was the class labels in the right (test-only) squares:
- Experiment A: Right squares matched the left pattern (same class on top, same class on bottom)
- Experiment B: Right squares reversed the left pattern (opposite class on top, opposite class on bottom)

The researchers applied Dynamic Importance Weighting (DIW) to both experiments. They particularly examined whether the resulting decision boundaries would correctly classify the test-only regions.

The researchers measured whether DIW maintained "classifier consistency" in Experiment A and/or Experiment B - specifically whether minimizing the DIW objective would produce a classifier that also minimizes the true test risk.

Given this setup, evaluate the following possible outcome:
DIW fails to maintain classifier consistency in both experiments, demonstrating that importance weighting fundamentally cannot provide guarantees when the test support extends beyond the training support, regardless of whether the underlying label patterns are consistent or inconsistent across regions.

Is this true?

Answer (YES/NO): NO